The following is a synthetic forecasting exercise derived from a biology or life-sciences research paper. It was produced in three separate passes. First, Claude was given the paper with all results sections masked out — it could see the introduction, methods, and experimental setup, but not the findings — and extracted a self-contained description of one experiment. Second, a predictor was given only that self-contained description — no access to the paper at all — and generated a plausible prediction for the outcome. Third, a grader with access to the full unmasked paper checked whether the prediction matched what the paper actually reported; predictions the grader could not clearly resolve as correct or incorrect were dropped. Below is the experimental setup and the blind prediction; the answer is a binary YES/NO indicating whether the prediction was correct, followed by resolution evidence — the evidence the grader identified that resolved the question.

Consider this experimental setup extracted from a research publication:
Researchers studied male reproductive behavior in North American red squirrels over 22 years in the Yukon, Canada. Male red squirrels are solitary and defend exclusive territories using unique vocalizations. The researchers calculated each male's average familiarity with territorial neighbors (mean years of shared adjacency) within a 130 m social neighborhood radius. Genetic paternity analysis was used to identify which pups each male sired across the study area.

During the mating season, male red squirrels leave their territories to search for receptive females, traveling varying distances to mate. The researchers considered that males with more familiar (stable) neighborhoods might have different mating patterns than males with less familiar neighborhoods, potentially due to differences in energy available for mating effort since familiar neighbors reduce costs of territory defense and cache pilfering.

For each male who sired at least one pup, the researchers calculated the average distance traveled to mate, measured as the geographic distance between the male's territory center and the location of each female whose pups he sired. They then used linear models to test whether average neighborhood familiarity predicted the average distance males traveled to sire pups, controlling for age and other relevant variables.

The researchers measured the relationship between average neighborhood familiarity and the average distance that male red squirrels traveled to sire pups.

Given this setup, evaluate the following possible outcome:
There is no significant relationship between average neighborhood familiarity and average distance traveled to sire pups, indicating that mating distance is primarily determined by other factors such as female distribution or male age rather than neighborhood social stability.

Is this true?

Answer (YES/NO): NO